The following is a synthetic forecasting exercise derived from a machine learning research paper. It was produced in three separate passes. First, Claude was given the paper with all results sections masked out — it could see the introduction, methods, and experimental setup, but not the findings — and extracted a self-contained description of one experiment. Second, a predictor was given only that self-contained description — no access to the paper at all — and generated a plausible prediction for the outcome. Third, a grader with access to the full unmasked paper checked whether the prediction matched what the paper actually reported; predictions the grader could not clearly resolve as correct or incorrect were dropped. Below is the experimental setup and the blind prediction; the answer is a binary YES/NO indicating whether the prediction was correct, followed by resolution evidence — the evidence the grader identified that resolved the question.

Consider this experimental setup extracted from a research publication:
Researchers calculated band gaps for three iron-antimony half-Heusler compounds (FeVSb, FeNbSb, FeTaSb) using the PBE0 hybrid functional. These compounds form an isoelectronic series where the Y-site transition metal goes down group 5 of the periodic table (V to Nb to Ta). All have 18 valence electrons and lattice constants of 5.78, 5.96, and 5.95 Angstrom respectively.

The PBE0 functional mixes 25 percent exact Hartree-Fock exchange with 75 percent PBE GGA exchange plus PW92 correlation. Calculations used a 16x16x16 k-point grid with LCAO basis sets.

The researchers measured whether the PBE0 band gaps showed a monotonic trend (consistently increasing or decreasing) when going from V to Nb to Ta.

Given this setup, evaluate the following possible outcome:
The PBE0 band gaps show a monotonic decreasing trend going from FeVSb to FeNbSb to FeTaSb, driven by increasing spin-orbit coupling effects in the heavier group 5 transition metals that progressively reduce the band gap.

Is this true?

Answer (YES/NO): NO